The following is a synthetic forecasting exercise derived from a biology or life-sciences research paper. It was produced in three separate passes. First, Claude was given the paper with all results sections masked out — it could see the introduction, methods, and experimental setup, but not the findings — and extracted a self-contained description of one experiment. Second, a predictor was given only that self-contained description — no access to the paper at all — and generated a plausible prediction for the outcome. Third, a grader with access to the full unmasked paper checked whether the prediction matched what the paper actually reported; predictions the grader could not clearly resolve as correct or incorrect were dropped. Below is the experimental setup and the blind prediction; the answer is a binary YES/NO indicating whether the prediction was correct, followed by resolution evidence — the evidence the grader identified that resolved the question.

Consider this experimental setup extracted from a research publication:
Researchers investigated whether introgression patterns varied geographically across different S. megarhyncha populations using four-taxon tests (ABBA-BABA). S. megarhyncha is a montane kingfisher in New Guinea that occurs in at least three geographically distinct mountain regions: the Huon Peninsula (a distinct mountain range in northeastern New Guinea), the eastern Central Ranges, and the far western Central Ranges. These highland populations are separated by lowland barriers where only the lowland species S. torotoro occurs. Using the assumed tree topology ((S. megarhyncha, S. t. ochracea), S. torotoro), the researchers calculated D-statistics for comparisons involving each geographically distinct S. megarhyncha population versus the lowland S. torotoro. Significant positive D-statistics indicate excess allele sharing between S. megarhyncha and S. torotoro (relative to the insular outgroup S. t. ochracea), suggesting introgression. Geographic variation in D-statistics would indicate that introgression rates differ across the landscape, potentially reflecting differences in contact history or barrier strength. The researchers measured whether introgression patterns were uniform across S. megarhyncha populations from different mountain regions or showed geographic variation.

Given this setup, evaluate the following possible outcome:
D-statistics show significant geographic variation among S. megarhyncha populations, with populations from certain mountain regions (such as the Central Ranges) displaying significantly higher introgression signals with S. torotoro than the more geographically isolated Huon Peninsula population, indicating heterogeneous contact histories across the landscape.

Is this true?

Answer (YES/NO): NO